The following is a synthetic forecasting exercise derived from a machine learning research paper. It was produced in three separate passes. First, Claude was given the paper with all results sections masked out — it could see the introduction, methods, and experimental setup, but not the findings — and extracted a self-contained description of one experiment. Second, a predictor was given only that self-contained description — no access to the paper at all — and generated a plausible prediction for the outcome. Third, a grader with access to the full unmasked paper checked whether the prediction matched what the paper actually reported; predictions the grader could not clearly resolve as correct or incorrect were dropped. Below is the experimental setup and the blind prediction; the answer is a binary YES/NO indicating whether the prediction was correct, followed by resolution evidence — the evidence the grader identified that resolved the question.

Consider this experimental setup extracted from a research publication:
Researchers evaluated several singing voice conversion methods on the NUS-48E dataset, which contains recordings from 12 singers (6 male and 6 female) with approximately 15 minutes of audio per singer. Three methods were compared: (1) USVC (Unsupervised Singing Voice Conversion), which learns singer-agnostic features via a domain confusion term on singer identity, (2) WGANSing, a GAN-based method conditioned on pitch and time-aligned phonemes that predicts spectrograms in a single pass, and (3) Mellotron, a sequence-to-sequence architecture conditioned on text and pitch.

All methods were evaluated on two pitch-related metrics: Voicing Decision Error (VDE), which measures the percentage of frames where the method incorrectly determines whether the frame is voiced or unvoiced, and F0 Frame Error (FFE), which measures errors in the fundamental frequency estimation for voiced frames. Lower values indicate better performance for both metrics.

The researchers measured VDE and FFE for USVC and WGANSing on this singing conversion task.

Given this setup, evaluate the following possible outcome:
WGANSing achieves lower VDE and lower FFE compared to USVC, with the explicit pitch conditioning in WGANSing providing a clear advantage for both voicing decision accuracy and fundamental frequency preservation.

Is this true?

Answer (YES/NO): YES